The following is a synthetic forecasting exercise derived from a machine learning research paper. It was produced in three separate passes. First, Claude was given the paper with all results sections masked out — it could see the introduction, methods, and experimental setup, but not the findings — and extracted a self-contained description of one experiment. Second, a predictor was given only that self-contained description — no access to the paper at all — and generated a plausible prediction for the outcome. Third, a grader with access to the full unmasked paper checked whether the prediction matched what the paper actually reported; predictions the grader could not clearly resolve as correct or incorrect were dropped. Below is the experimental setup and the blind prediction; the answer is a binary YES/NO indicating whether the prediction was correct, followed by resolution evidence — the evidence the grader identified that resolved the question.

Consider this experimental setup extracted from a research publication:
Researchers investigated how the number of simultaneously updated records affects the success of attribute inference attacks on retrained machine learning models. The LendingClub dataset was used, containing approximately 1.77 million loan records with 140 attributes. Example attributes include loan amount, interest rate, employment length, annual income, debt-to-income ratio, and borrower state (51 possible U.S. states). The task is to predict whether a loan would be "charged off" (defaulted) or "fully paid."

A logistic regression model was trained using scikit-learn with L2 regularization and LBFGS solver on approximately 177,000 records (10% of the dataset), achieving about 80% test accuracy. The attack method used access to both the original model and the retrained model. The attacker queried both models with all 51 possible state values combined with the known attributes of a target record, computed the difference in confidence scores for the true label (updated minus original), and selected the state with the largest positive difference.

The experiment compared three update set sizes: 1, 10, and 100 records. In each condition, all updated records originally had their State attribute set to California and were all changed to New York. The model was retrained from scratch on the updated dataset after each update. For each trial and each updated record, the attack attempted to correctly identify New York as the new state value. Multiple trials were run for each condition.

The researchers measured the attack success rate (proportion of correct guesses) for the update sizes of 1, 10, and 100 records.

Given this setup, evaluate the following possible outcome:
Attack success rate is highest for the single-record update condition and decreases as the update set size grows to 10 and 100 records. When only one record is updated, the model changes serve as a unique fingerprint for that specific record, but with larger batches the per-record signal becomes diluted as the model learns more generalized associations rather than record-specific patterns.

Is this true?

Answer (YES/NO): NO